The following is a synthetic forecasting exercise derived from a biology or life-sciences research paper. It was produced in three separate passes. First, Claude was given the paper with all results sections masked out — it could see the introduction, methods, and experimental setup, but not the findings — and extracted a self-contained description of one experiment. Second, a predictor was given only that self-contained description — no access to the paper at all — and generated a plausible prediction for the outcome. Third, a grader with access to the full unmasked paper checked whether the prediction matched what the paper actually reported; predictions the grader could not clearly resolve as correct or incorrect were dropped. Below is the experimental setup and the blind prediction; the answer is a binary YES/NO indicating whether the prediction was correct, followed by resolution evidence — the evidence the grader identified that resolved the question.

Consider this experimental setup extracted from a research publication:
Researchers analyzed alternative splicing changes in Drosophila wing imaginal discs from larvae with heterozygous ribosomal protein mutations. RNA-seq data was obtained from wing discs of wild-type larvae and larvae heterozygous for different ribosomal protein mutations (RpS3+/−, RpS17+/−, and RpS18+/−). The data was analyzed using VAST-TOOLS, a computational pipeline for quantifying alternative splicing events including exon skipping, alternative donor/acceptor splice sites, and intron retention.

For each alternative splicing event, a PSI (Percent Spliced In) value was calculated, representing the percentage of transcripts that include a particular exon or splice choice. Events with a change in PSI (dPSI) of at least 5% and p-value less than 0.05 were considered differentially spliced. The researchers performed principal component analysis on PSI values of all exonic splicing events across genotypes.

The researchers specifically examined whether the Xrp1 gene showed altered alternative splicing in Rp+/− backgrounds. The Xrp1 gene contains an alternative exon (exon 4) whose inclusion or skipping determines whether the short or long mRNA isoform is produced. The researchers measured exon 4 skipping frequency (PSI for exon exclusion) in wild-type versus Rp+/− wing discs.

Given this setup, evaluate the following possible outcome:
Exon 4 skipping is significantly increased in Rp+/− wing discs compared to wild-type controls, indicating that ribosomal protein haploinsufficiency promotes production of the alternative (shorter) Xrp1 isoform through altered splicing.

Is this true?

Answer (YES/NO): YES